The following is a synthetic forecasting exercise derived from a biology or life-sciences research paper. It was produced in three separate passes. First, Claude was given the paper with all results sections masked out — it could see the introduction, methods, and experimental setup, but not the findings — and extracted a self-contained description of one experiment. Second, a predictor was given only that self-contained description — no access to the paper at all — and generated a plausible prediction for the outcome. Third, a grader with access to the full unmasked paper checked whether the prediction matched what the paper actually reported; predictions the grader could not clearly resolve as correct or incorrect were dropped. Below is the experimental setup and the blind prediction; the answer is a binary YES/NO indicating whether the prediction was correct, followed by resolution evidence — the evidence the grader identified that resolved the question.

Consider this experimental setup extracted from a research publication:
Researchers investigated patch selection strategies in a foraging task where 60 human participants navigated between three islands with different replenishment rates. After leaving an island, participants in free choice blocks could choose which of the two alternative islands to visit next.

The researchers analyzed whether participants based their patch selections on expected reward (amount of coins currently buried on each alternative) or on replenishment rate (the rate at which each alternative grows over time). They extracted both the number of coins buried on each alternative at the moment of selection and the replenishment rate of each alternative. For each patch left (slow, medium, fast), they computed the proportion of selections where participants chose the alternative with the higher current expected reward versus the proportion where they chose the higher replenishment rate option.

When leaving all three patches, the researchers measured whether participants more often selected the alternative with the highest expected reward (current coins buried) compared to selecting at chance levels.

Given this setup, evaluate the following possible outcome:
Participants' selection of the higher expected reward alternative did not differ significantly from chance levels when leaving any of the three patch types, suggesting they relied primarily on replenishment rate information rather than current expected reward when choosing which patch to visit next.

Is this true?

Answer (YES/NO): NO